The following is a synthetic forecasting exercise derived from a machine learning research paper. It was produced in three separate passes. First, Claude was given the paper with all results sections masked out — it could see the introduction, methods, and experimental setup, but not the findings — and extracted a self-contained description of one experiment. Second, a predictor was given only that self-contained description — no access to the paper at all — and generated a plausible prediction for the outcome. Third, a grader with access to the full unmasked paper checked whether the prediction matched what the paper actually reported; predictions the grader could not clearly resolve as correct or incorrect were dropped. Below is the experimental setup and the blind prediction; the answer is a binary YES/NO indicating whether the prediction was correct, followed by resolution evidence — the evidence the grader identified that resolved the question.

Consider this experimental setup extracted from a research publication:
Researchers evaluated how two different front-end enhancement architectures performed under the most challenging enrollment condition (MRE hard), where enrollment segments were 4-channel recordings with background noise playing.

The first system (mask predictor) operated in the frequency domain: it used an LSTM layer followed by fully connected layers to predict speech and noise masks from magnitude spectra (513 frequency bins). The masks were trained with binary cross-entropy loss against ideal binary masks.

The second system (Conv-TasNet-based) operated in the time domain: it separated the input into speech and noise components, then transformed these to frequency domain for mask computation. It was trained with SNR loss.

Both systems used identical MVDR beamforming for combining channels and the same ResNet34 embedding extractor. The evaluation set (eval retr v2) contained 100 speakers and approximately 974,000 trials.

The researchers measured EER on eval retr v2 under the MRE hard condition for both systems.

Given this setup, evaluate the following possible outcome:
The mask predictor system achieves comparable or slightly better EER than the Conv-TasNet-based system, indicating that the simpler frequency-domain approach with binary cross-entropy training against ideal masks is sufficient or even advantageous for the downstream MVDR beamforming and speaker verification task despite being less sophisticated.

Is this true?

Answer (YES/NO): NO